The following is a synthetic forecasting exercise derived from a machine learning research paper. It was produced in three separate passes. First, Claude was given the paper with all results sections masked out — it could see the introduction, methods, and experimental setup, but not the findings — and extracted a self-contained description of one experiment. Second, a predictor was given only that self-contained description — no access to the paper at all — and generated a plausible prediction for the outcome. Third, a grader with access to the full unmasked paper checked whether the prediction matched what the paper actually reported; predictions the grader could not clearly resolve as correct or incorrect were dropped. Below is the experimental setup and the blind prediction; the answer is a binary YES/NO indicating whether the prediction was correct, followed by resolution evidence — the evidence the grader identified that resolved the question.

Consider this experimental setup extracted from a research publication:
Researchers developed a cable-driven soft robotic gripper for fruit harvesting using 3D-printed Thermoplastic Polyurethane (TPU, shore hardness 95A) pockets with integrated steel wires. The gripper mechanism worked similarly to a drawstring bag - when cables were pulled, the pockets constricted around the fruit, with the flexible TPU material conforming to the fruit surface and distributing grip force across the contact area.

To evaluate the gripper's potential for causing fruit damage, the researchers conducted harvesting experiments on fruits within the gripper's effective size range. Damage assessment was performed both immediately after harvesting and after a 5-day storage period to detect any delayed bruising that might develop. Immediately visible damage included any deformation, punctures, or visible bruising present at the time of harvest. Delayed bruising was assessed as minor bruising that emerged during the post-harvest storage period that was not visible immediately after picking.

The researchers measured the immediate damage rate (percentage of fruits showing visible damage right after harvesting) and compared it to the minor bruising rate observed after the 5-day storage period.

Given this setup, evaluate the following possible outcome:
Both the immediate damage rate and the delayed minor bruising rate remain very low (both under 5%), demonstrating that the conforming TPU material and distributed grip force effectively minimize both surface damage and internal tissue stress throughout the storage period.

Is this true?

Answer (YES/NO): NO